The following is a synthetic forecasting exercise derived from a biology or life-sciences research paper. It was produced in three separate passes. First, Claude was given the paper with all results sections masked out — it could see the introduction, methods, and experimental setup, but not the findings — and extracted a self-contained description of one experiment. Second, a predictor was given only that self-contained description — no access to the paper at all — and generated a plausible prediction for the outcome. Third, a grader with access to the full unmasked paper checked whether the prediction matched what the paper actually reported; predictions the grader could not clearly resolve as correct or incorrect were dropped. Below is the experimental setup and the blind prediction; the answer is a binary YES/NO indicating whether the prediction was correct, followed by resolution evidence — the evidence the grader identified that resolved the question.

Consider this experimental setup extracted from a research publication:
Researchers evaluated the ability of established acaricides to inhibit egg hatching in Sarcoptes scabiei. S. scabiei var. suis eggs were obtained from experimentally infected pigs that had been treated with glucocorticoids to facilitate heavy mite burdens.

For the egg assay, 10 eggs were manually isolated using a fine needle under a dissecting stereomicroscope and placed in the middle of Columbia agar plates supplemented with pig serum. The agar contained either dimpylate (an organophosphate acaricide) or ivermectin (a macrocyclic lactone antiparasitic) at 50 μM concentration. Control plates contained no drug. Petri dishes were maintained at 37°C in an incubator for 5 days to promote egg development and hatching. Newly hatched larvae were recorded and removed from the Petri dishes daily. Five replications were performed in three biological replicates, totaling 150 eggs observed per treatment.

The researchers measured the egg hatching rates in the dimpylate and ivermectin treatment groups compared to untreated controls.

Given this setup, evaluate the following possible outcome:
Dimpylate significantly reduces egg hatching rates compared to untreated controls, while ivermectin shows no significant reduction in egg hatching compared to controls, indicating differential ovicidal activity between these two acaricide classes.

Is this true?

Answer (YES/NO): NO